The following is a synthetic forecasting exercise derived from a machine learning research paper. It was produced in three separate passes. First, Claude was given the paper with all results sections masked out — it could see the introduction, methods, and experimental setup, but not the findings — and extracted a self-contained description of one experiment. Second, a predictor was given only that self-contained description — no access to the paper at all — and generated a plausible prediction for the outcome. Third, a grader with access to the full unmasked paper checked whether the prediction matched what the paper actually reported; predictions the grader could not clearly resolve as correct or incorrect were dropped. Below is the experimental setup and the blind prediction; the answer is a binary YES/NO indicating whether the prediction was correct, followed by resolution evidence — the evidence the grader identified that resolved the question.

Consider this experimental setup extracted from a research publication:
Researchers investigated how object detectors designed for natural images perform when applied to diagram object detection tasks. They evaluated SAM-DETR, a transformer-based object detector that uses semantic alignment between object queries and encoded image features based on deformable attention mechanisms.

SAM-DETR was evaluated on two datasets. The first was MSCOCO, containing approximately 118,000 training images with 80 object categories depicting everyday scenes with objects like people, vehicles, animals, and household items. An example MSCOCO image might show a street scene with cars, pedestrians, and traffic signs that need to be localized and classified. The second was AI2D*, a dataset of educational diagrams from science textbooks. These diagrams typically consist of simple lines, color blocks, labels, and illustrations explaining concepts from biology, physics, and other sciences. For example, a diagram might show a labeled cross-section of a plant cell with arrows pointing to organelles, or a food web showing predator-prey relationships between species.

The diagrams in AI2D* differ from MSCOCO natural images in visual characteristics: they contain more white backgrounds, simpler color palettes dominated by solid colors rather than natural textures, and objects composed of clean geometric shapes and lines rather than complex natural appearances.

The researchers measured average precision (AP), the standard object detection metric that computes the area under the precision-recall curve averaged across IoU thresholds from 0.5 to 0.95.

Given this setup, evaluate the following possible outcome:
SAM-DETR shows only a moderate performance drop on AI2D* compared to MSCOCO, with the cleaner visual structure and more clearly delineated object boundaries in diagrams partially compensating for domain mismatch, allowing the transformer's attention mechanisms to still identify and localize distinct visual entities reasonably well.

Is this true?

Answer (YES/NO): NO